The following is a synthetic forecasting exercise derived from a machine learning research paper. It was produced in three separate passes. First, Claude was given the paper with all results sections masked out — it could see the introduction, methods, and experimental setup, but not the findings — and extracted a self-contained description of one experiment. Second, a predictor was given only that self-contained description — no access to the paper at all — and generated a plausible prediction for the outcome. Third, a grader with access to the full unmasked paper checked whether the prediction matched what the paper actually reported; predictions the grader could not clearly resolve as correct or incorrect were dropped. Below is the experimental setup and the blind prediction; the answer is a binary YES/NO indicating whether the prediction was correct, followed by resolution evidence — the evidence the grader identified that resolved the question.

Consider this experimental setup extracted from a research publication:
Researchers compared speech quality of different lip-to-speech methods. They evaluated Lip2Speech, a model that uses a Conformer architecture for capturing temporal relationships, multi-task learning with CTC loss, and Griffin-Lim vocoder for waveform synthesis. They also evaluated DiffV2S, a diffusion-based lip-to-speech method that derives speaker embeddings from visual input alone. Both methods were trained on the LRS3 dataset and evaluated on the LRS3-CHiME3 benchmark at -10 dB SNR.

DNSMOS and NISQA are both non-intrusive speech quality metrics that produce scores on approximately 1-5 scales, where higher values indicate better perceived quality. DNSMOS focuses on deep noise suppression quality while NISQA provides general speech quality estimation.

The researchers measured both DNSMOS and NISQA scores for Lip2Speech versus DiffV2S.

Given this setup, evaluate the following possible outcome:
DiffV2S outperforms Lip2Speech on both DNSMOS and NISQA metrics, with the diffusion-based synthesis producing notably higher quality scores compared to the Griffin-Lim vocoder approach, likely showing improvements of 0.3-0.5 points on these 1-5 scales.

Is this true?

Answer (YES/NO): NO